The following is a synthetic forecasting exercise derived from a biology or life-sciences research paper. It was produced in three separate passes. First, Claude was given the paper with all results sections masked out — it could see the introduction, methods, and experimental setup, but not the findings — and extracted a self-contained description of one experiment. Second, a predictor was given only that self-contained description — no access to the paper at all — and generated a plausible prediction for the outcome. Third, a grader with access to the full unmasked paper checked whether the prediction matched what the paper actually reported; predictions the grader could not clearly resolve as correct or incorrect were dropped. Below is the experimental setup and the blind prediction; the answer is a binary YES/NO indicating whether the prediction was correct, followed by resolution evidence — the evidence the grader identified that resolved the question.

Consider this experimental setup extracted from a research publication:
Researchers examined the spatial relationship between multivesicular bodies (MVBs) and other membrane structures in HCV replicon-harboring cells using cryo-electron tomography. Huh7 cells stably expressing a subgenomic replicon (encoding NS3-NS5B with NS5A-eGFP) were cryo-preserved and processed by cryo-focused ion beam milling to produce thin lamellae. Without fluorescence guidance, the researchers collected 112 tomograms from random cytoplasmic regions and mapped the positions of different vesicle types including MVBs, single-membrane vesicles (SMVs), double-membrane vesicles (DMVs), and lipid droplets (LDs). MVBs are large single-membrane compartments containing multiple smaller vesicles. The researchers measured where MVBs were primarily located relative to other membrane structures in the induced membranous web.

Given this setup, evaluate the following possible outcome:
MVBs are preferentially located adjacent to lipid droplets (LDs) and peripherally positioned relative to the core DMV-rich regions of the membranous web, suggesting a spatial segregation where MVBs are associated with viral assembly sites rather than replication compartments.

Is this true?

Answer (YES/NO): NO